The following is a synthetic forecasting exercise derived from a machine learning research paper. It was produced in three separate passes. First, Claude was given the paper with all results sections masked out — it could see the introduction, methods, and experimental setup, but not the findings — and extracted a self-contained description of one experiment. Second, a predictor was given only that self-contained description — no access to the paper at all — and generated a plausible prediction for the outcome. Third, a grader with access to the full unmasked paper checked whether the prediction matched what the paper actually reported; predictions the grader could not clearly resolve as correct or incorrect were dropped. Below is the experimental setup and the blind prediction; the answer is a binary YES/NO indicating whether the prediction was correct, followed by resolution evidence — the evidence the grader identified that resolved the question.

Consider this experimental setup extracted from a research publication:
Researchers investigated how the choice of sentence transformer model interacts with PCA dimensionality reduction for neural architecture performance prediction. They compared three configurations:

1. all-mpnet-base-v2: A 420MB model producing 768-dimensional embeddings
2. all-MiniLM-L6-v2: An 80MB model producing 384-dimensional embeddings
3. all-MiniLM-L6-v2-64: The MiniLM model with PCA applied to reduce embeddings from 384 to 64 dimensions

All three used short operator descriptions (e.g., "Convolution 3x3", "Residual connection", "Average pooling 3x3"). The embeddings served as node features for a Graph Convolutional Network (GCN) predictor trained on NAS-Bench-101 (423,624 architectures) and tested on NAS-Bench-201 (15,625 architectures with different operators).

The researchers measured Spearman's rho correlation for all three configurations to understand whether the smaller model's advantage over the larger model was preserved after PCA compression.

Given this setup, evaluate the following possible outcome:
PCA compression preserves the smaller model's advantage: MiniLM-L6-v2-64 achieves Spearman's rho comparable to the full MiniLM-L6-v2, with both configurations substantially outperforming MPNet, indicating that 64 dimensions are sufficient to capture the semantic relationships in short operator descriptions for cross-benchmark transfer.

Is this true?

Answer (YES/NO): NO